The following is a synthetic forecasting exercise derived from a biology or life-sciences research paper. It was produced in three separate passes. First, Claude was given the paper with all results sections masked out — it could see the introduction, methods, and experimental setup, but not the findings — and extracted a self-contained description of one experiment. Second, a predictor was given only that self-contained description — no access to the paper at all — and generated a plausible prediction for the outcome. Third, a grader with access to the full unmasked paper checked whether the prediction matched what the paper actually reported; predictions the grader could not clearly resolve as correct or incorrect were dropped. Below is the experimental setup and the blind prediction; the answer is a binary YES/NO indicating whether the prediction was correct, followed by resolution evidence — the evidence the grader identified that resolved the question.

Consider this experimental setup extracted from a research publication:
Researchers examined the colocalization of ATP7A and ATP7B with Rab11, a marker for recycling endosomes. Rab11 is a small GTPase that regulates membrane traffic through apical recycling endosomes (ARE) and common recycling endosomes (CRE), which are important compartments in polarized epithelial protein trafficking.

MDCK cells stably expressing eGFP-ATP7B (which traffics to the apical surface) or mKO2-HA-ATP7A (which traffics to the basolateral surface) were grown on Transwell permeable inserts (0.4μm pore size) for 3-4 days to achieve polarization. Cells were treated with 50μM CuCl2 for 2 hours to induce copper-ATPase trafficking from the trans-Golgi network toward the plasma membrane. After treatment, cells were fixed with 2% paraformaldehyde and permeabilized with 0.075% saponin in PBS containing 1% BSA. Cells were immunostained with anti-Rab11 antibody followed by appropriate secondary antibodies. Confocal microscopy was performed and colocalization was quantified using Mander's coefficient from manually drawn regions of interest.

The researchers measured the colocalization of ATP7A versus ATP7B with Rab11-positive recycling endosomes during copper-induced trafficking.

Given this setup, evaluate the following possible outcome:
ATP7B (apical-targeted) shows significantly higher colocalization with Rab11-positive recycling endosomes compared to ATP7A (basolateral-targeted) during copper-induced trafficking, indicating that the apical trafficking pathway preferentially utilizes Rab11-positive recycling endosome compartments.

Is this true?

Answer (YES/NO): YES